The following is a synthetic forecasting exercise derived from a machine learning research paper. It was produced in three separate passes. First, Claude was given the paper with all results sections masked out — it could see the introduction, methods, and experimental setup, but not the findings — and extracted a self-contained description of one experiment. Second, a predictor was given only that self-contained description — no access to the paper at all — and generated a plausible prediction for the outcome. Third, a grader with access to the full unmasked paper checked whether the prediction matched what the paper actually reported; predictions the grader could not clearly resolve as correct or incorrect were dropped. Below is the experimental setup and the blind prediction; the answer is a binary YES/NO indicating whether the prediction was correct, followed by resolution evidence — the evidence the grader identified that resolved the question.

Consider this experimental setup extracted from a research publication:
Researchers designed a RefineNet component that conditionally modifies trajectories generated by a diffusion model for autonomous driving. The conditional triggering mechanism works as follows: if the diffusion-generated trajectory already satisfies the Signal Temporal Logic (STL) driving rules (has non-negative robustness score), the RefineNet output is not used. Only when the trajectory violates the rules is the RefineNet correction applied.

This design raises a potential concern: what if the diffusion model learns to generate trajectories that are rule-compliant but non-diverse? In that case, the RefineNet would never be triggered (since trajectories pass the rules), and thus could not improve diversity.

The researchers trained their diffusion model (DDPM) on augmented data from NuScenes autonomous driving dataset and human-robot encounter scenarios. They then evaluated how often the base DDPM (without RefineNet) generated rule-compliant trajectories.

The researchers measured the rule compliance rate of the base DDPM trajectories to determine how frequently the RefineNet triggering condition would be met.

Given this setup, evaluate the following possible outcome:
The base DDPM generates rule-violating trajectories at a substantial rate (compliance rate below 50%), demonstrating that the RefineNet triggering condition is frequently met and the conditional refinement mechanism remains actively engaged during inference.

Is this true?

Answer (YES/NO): YES